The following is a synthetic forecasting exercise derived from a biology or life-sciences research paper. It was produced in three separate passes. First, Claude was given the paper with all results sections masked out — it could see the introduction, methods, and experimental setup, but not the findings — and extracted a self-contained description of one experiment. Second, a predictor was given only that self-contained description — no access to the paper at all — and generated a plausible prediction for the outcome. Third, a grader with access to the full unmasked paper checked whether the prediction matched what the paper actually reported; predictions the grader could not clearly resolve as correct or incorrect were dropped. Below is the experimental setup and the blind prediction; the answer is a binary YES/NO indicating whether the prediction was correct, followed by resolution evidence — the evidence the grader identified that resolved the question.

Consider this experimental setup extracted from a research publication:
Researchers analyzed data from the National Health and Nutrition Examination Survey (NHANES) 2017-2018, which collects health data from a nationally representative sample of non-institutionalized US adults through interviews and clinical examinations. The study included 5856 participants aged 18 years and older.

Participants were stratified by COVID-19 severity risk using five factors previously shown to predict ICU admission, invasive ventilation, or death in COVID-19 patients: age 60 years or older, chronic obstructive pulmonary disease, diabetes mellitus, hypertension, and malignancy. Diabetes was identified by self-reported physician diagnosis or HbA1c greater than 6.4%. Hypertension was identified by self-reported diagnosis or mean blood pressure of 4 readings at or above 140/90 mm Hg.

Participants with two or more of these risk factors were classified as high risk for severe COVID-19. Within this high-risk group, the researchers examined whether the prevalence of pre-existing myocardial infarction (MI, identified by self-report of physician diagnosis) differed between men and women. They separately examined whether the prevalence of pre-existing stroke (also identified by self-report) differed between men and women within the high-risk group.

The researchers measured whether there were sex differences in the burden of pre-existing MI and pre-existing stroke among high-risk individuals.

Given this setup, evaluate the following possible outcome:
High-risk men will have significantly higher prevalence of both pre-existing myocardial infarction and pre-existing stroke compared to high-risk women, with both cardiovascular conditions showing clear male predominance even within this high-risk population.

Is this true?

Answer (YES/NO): NO